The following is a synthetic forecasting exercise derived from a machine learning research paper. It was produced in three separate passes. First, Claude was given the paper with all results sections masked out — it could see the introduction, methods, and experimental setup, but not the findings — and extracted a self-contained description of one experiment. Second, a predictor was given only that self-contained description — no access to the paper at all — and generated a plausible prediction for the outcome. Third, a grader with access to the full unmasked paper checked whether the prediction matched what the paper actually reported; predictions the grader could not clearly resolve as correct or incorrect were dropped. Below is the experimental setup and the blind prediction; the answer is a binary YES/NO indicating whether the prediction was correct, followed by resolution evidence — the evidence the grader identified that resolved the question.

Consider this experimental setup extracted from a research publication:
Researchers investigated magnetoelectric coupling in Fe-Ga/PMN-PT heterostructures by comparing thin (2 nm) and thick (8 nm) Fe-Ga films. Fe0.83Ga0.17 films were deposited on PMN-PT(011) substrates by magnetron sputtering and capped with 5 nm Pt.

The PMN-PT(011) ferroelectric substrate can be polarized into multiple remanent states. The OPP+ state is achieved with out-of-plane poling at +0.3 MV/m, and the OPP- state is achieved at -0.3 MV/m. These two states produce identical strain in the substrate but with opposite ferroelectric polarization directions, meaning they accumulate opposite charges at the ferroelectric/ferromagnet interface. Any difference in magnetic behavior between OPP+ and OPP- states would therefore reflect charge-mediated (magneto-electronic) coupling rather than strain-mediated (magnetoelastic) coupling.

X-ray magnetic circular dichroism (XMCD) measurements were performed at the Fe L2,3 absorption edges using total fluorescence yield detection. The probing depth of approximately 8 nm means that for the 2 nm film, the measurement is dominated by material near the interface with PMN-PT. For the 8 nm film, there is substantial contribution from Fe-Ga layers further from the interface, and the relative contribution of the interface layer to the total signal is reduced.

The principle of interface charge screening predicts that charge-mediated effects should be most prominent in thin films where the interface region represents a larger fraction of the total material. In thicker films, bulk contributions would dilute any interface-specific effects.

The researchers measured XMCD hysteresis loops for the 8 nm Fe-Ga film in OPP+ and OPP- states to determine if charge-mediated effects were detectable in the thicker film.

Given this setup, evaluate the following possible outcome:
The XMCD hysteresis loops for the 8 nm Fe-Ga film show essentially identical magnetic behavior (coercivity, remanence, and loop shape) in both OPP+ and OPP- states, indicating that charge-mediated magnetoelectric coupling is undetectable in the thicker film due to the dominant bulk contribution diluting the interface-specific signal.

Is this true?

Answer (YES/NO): NO